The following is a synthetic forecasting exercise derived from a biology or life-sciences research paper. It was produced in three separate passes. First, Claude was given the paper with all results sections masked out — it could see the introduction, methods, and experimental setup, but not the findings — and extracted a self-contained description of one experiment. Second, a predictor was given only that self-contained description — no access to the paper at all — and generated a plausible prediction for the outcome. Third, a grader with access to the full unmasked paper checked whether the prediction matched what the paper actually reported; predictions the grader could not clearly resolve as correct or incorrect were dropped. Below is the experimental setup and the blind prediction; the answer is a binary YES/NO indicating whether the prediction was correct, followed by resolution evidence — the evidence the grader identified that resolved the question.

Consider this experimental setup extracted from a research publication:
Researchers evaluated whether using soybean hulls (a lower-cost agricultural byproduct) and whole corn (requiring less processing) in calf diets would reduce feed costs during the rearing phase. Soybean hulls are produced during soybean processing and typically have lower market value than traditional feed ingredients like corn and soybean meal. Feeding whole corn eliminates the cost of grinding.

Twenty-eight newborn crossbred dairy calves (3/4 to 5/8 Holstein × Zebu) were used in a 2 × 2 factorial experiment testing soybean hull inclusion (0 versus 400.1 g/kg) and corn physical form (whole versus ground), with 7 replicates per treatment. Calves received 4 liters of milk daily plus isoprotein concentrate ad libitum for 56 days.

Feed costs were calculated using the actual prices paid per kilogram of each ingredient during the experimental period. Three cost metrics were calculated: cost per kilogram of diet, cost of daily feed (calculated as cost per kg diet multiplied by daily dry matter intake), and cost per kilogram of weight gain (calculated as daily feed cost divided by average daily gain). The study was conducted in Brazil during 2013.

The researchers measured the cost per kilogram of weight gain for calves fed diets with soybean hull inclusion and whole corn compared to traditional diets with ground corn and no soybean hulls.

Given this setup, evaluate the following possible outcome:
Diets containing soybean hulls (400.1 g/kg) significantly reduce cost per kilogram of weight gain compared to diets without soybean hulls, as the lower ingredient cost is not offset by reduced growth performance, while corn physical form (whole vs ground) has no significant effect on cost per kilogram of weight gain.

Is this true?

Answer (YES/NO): NO